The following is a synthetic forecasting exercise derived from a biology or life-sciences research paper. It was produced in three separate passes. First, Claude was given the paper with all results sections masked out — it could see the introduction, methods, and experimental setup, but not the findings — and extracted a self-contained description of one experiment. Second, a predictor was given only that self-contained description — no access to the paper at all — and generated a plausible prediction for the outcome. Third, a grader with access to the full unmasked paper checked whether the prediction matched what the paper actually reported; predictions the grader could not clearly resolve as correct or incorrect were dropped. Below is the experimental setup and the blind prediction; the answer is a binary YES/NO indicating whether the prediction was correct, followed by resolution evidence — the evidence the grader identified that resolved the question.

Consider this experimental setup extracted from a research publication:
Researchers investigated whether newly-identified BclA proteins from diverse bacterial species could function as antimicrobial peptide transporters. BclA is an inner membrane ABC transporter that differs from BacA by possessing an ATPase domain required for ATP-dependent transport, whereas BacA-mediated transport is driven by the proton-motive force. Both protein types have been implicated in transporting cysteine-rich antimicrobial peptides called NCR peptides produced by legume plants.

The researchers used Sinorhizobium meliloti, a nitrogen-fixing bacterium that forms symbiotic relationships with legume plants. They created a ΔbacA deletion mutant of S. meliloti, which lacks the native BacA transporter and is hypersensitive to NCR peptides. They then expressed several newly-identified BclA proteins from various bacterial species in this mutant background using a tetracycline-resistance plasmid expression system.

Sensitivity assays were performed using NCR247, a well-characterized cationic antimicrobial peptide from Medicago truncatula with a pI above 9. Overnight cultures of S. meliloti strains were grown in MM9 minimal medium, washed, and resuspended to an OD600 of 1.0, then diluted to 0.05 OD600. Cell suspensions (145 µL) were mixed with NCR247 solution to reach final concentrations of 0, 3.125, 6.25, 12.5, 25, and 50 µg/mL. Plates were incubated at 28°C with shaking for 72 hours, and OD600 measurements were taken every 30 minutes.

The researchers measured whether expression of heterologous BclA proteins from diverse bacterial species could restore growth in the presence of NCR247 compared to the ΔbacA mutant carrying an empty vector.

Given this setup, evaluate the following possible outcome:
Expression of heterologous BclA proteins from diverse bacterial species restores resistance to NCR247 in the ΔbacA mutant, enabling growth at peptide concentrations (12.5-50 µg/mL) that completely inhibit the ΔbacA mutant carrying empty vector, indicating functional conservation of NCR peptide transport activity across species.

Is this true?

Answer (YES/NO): NO